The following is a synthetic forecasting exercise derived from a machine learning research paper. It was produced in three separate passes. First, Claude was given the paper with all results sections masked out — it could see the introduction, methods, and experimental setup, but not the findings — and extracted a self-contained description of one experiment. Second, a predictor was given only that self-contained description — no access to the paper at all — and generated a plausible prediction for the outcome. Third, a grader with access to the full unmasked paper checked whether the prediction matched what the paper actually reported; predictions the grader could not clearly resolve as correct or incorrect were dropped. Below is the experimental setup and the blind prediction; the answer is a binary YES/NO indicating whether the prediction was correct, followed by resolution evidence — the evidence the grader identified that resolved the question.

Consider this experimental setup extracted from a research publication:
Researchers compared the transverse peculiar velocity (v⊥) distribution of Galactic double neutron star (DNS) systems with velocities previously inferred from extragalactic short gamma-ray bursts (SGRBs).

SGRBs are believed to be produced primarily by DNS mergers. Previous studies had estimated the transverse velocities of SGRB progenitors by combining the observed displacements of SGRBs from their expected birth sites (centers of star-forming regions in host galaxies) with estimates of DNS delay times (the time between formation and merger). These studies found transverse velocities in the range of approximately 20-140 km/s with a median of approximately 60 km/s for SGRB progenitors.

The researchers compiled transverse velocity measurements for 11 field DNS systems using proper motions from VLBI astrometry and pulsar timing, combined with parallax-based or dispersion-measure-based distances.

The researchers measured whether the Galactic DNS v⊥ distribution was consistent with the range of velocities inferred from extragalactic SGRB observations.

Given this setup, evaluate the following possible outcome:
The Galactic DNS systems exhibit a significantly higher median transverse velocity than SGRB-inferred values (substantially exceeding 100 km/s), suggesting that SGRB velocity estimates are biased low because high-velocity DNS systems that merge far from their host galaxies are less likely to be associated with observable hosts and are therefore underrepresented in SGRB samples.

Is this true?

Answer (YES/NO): NO